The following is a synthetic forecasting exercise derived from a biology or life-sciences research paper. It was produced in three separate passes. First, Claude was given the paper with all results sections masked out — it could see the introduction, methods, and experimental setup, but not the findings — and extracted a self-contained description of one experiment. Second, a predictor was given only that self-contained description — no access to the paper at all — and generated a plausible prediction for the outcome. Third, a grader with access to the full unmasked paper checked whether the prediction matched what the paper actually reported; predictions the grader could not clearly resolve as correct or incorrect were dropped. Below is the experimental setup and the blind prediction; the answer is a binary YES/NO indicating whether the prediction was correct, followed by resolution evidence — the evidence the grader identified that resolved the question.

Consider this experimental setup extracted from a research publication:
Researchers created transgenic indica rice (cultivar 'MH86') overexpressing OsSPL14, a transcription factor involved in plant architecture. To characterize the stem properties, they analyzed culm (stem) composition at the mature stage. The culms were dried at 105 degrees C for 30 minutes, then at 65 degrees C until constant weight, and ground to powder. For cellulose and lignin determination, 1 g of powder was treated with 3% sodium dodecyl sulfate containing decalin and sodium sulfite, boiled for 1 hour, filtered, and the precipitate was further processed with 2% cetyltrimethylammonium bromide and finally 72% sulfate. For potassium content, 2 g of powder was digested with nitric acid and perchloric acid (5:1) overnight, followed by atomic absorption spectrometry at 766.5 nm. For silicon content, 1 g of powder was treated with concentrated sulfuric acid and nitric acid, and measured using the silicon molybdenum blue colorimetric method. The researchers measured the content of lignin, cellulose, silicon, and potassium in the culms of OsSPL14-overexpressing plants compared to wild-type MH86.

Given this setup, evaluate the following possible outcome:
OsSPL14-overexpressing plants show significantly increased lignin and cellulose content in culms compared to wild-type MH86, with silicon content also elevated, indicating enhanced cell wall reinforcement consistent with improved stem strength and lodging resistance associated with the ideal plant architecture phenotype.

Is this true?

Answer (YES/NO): YES